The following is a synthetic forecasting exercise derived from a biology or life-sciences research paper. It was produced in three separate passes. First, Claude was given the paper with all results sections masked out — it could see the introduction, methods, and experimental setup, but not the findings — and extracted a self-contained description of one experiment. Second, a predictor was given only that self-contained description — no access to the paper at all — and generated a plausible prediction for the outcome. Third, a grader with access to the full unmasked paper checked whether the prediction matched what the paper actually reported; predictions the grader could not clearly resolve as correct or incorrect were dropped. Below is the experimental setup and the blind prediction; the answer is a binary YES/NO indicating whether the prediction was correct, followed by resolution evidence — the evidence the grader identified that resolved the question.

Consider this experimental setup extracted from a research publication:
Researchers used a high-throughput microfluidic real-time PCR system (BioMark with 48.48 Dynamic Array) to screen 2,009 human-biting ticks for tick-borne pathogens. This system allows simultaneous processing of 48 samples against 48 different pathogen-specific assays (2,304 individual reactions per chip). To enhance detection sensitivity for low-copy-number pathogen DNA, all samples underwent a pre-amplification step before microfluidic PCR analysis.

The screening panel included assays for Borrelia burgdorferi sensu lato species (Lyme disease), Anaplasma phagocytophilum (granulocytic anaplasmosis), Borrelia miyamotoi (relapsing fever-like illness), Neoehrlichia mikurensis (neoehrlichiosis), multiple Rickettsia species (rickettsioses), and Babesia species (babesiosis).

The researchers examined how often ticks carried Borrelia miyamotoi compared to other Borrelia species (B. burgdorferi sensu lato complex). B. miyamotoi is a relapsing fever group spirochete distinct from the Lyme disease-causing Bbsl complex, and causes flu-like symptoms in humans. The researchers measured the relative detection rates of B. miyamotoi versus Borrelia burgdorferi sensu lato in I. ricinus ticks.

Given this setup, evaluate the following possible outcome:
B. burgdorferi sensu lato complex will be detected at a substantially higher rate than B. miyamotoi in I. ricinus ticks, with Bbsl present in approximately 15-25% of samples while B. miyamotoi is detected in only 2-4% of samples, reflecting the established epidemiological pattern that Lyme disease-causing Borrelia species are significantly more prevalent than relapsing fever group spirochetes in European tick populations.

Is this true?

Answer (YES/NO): NO